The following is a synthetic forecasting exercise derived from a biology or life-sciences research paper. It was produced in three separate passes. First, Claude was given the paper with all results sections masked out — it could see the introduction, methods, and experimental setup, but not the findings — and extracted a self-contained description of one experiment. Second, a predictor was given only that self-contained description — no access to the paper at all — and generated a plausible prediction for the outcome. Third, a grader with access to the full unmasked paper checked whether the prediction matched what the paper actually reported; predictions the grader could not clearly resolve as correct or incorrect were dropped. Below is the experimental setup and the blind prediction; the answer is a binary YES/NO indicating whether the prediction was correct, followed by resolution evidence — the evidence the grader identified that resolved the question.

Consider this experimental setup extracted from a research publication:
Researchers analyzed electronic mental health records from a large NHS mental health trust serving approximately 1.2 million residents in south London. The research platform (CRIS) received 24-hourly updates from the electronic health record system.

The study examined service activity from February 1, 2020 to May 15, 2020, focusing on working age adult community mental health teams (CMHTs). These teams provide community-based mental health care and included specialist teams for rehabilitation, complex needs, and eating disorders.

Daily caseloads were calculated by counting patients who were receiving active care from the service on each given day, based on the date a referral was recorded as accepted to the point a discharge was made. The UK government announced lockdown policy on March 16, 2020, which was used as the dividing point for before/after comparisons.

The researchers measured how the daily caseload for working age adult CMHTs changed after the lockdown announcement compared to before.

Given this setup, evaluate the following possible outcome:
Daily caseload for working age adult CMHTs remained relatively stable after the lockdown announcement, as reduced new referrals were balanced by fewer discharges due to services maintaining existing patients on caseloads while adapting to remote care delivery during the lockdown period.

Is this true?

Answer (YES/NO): YES